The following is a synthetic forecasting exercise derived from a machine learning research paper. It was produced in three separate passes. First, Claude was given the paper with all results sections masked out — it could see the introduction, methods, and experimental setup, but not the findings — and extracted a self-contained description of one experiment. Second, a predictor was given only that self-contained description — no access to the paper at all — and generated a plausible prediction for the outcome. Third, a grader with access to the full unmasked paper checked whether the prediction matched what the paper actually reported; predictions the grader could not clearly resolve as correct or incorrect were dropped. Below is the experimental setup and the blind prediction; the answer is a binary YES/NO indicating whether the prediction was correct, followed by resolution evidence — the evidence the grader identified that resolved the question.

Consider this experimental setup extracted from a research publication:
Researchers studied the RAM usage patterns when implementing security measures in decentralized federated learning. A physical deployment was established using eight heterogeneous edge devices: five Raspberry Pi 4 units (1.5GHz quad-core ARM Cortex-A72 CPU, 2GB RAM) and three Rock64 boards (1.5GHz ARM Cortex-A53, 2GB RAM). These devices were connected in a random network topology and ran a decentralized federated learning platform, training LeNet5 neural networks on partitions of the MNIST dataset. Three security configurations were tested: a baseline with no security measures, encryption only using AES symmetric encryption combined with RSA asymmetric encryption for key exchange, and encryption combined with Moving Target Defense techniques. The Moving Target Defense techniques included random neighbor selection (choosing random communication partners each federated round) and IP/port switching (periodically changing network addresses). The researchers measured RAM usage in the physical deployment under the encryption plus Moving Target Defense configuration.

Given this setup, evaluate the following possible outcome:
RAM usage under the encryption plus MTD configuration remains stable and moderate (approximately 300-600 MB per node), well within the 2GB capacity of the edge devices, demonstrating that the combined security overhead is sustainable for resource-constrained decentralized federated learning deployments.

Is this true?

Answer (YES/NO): NO